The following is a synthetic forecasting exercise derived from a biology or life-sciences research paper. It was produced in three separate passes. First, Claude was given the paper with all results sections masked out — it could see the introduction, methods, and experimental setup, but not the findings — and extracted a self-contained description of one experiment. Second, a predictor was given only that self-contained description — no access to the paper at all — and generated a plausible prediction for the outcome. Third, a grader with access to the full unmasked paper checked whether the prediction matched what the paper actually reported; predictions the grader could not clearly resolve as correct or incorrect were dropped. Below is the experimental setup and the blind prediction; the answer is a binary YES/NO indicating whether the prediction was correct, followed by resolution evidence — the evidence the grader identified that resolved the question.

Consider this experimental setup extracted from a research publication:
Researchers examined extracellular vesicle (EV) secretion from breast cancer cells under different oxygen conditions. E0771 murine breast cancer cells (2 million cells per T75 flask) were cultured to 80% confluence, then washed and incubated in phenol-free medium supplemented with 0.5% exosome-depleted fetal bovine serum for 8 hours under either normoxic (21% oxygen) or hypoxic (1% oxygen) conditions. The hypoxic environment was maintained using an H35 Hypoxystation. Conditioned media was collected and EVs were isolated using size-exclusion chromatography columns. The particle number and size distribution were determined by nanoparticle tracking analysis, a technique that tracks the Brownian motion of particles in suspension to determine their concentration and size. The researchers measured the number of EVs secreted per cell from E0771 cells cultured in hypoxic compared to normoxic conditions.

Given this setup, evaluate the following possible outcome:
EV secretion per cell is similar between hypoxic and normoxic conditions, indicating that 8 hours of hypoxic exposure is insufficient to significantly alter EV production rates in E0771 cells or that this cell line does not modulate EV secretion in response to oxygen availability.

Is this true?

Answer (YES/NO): NO